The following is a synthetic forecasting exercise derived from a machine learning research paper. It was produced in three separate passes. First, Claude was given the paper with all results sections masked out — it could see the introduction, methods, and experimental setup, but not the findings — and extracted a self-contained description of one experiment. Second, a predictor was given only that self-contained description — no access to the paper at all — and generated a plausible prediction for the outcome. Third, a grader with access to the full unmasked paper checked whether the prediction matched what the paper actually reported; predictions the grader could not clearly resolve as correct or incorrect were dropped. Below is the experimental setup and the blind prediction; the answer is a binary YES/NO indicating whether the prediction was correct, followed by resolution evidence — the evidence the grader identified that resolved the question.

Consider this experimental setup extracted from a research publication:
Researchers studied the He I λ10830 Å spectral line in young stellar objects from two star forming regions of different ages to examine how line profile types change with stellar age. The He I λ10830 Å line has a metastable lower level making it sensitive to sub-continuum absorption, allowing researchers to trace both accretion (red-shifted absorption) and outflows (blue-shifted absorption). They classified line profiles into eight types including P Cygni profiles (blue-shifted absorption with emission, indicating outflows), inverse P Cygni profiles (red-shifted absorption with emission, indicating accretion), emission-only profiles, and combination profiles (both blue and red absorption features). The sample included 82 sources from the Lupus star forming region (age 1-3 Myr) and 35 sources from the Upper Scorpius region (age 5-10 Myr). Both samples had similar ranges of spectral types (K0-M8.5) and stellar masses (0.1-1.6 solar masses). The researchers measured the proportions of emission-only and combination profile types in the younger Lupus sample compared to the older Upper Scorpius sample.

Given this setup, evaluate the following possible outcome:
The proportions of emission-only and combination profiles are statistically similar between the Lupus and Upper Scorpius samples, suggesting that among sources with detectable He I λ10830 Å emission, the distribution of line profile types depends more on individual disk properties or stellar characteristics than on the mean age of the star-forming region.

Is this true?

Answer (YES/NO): NO